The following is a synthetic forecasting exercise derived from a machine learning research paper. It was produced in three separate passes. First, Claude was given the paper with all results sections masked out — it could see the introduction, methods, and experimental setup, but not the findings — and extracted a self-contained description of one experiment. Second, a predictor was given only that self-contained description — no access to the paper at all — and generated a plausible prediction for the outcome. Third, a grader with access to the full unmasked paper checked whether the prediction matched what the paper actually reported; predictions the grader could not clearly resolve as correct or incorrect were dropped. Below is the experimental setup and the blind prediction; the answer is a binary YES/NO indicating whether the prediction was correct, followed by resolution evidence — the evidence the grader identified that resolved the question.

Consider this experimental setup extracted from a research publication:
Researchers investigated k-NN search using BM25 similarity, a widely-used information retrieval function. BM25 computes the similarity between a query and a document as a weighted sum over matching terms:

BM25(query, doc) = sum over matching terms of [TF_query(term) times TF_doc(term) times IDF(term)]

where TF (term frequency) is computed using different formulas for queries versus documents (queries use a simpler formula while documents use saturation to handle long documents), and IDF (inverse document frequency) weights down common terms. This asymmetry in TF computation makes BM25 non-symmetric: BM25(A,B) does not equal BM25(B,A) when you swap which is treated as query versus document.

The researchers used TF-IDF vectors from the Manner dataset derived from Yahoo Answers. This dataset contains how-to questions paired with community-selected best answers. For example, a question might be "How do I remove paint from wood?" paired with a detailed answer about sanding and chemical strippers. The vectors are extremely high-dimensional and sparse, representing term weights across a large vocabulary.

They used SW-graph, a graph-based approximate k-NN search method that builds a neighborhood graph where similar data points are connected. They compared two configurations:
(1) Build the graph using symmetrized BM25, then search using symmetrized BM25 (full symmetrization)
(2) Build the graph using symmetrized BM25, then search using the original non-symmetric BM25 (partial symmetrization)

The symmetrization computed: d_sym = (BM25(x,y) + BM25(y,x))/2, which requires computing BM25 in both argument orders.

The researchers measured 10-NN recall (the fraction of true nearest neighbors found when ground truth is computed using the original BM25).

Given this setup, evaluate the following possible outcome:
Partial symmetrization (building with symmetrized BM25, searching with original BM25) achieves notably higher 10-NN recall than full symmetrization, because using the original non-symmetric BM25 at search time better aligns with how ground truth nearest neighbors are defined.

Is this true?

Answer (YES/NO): YES